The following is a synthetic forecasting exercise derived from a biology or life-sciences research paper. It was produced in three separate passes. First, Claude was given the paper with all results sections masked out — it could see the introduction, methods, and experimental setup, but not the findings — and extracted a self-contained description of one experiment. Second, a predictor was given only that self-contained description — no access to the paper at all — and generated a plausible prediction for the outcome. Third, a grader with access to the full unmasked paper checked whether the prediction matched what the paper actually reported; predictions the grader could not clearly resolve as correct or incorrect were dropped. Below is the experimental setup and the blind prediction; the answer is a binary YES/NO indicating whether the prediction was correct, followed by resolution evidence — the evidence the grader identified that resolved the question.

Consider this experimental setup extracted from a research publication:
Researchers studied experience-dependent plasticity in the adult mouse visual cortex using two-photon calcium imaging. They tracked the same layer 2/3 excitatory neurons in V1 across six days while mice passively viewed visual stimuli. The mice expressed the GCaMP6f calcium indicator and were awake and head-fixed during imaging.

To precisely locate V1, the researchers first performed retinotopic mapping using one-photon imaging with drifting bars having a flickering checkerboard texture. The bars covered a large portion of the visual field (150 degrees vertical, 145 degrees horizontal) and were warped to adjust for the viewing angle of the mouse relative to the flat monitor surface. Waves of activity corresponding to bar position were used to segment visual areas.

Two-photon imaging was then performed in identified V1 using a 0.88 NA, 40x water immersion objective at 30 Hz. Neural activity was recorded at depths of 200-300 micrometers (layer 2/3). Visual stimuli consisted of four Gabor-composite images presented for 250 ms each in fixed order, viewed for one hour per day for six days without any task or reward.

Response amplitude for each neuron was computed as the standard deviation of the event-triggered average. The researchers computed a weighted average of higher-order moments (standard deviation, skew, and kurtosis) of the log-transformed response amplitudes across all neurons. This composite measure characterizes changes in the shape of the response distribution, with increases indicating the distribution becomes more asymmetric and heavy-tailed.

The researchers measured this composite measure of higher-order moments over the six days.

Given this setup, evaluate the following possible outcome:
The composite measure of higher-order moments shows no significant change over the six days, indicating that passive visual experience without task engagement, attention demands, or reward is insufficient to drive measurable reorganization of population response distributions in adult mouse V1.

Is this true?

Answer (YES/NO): NO